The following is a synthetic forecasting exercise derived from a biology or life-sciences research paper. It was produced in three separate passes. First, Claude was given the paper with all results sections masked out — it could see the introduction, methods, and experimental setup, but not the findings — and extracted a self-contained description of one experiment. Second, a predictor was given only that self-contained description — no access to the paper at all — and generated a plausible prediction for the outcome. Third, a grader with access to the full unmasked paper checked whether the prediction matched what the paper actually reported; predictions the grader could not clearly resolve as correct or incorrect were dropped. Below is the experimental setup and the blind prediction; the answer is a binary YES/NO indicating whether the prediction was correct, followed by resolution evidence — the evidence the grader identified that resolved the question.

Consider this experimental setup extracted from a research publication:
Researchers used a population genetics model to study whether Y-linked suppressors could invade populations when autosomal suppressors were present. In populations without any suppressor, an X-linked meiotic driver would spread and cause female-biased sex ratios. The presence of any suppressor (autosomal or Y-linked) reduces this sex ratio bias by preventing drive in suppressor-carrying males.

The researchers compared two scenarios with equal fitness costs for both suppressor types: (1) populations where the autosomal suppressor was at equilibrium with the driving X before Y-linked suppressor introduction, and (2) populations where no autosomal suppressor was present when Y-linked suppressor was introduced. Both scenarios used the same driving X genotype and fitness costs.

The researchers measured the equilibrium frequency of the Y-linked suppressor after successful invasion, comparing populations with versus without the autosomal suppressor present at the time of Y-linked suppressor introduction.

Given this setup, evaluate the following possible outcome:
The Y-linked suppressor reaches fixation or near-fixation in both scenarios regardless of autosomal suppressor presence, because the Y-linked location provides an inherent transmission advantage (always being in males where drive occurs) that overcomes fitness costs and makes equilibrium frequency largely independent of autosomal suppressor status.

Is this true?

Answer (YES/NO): NO